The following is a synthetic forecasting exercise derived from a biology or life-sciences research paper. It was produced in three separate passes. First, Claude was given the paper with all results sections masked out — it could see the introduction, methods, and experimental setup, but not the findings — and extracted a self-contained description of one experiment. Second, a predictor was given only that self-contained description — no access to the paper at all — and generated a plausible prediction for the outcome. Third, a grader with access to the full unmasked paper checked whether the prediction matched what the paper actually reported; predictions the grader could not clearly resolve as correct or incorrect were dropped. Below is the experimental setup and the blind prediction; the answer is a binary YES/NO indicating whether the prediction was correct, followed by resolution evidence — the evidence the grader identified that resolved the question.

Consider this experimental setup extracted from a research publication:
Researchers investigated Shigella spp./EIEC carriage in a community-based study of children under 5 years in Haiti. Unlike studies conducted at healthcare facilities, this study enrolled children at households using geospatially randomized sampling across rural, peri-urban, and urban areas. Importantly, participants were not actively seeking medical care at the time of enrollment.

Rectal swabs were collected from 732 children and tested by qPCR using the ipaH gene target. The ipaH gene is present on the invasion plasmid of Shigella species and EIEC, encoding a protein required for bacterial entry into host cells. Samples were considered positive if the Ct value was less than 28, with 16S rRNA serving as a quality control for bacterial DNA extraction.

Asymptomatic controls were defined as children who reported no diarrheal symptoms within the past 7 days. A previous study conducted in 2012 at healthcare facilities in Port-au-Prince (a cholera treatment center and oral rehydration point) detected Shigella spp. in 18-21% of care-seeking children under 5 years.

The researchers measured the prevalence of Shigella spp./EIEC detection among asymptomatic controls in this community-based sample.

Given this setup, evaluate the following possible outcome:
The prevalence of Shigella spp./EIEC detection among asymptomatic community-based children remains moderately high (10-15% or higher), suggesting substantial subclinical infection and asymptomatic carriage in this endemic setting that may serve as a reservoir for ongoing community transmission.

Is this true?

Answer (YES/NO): NO